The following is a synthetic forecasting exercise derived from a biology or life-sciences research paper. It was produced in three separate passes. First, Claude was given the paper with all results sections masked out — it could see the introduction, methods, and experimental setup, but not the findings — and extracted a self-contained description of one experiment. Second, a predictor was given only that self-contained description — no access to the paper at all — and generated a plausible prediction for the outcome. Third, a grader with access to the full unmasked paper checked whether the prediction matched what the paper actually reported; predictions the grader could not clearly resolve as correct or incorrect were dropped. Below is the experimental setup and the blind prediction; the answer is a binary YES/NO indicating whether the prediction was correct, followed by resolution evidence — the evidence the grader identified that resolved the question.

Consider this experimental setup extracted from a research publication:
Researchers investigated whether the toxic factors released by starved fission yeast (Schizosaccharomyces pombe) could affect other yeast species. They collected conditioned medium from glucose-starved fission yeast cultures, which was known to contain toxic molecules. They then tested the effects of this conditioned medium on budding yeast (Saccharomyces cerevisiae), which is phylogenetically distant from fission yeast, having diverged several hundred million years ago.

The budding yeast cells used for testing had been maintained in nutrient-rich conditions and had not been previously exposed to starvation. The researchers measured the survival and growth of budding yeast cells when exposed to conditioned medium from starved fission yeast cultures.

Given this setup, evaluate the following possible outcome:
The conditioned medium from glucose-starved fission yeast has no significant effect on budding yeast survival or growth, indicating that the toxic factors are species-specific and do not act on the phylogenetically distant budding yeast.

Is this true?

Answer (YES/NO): NO